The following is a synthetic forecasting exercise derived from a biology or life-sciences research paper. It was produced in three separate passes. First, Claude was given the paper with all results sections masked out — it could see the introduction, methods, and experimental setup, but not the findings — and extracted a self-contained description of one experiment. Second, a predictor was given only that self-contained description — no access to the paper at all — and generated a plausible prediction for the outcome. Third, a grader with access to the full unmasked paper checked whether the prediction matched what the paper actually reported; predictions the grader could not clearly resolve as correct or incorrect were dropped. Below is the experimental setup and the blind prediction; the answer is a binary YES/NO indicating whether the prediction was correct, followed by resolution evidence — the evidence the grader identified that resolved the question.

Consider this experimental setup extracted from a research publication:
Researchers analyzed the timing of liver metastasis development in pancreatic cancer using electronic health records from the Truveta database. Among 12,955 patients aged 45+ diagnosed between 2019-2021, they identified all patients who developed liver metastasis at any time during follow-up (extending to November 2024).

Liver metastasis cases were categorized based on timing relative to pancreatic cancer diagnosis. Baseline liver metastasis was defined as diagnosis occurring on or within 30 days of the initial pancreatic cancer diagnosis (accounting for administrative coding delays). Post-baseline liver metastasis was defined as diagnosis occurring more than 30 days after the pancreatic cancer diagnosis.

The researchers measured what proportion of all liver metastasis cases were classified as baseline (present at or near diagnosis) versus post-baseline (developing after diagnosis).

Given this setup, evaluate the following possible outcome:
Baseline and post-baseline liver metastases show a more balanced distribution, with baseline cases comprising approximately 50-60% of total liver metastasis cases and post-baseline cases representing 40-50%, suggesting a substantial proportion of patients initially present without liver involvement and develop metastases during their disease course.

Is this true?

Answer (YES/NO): NO